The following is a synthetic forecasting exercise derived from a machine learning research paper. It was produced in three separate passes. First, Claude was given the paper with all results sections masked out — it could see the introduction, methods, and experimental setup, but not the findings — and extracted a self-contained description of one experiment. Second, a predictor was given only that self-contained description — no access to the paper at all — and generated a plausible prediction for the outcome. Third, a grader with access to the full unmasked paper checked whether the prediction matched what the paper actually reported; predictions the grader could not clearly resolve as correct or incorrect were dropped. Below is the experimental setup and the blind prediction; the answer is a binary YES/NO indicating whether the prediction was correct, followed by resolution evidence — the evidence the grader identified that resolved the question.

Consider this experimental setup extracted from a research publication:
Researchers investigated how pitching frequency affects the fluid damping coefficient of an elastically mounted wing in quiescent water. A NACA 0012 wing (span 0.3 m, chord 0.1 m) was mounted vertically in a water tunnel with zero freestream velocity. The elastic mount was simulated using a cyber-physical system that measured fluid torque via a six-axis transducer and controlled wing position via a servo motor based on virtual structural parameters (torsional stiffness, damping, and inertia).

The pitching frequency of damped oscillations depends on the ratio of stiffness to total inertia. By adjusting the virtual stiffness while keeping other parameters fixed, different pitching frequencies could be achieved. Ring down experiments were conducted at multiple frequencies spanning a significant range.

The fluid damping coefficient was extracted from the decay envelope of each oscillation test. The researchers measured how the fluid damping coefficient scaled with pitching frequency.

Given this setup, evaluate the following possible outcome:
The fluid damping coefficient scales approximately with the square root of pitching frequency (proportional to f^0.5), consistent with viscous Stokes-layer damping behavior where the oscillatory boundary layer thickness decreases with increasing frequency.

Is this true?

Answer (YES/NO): NO